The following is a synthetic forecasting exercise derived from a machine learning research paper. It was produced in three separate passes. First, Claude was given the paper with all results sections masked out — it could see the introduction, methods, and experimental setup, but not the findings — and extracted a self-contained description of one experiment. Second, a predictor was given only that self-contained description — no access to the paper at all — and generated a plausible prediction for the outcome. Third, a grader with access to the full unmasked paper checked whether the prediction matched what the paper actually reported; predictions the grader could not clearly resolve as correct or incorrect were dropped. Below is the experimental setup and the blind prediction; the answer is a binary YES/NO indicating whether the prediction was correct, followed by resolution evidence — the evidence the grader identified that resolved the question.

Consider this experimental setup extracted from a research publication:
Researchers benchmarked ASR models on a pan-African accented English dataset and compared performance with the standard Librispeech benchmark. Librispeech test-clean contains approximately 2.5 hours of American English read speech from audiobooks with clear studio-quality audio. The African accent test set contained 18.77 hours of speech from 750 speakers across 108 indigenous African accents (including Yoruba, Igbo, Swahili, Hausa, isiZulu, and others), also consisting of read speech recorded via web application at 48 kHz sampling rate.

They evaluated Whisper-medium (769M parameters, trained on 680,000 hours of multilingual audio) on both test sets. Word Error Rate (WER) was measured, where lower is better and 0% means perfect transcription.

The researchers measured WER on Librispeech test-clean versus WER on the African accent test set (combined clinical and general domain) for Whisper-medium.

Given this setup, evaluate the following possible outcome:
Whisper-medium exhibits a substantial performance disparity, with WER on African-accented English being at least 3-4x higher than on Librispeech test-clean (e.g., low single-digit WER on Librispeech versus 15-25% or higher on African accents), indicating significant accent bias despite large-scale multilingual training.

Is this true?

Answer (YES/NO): NO